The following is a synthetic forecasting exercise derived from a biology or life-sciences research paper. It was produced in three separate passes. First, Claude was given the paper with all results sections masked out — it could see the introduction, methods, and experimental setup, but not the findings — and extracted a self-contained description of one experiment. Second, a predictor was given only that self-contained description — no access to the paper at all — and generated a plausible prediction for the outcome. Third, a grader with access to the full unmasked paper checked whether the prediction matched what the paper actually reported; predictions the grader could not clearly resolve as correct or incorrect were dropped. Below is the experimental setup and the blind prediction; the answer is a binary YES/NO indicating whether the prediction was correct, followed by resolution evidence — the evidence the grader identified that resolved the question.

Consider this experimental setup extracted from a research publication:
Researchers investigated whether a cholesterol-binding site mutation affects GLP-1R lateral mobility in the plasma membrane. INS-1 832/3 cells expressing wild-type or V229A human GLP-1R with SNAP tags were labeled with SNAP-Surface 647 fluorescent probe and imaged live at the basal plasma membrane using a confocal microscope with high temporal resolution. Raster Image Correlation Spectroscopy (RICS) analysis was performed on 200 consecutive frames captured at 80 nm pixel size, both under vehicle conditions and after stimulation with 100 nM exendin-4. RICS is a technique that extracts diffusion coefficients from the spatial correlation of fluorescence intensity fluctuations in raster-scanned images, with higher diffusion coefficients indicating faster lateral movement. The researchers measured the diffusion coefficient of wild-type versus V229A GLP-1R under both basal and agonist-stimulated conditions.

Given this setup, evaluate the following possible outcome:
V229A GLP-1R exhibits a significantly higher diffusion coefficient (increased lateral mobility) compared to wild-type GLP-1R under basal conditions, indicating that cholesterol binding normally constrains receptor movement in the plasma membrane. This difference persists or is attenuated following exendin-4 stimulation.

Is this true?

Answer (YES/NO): NO